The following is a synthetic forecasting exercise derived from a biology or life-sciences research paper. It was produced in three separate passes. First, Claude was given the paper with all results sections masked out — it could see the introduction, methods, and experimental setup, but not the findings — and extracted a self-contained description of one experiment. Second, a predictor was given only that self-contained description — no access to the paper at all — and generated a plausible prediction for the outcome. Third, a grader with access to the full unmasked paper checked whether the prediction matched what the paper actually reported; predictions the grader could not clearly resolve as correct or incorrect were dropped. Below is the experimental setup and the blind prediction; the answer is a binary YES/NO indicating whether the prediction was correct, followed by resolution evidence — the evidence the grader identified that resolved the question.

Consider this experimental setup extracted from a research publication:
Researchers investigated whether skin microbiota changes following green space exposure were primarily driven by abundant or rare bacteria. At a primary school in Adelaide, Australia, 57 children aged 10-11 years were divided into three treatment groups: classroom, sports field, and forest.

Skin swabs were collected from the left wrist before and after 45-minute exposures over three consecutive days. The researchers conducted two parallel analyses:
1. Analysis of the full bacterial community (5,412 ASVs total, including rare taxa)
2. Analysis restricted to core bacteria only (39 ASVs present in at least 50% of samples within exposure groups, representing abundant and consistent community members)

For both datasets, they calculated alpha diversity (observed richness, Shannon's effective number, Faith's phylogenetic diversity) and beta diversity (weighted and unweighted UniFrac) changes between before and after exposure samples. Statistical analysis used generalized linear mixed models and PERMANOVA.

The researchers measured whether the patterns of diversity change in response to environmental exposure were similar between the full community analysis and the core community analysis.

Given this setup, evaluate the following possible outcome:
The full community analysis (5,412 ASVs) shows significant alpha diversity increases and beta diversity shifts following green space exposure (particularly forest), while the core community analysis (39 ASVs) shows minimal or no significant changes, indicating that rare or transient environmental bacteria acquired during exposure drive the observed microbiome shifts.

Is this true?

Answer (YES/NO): NO